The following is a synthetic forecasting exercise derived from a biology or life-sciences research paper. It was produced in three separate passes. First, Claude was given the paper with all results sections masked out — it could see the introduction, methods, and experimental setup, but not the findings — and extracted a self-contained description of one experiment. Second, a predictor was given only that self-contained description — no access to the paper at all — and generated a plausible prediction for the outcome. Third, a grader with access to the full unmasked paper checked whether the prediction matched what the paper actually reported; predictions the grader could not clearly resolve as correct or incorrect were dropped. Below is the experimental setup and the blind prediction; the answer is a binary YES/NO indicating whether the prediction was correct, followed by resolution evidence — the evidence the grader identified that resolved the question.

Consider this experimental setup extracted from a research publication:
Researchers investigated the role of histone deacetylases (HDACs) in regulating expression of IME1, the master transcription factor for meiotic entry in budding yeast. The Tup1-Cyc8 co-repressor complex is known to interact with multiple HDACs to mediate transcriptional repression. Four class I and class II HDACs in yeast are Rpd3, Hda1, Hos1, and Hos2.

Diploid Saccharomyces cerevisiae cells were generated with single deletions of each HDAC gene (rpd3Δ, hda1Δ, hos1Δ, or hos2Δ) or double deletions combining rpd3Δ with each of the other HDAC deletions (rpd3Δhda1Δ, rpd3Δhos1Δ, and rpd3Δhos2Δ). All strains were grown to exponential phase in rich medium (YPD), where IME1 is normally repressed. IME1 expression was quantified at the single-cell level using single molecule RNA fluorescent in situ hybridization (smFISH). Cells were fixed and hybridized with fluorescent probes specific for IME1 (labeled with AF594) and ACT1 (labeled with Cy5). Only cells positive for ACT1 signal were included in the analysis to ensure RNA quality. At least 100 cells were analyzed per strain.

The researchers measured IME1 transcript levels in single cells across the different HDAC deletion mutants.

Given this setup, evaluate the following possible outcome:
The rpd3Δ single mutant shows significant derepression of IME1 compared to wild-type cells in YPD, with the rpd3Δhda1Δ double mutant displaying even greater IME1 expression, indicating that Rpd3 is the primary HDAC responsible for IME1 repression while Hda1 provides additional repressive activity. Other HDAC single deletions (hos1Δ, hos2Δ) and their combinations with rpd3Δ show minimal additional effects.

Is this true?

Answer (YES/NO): NO